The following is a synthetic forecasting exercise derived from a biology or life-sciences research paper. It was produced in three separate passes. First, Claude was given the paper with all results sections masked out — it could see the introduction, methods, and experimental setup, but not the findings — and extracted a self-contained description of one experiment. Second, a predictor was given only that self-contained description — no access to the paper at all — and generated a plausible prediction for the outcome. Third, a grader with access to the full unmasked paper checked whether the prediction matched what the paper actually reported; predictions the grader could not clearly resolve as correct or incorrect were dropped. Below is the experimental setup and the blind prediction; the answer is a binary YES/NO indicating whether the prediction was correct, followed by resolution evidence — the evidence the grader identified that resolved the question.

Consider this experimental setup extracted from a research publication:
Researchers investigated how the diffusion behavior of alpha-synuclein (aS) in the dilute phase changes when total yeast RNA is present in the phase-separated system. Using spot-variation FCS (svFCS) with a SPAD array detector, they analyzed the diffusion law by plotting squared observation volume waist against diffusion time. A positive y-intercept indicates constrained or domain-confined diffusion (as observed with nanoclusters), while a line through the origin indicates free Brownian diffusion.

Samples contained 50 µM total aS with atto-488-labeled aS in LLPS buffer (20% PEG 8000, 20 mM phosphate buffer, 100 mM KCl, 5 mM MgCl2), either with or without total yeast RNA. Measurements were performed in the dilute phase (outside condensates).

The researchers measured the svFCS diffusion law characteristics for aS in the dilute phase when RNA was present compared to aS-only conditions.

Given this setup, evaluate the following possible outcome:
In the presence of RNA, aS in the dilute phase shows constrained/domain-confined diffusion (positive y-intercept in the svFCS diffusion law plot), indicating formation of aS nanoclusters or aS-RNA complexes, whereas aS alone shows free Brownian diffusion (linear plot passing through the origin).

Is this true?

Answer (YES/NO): NO